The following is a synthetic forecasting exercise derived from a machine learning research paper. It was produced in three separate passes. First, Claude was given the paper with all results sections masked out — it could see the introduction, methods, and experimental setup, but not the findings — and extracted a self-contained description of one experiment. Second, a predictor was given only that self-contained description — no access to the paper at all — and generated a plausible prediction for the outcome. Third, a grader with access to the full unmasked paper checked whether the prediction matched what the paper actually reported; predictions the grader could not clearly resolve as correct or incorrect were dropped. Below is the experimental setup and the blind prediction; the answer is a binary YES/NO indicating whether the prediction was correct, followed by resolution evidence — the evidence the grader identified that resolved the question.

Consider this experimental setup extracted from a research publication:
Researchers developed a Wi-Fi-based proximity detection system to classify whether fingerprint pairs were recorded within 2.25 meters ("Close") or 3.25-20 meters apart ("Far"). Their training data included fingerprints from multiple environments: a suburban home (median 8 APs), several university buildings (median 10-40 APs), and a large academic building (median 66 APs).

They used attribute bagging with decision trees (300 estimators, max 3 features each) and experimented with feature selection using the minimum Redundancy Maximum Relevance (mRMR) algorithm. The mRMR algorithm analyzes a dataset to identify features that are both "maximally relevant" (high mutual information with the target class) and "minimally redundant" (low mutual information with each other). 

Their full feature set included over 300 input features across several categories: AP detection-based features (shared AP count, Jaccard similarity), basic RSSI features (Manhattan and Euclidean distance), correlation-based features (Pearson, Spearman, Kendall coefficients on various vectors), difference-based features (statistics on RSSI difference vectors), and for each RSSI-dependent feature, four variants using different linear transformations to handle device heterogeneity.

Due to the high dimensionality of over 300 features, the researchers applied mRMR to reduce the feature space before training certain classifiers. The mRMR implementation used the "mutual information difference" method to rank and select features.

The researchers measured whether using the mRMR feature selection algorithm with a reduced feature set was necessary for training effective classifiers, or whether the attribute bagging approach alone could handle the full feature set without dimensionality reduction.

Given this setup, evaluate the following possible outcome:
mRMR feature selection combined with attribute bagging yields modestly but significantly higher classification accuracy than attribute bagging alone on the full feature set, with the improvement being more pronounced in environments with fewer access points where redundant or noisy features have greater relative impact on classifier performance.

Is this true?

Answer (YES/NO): NO